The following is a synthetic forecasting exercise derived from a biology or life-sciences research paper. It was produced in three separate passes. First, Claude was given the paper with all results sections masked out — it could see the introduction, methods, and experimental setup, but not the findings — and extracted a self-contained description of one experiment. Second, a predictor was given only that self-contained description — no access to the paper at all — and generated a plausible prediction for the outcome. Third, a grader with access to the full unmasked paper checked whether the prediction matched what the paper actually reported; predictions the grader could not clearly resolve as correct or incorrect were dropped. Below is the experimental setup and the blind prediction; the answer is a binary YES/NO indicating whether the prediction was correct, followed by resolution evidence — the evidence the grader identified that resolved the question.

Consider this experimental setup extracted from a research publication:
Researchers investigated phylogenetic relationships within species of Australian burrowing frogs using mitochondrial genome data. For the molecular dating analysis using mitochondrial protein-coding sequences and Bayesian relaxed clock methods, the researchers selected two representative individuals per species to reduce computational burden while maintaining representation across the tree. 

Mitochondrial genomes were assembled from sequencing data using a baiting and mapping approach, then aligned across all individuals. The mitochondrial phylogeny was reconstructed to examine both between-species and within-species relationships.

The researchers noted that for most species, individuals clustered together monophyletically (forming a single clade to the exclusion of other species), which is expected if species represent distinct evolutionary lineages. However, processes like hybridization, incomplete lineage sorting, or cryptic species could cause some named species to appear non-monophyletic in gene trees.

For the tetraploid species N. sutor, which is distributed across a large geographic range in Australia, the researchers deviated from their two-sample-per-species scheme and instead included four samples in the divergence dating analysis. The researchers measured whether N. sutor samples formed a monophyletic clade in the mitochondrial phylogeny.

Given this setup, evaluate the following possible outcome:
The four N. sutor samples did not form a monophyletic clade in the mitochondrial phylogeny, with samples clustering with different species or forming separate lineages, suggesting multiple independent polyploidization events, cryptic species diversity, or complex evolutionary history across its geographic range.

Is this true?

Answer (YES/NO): YES